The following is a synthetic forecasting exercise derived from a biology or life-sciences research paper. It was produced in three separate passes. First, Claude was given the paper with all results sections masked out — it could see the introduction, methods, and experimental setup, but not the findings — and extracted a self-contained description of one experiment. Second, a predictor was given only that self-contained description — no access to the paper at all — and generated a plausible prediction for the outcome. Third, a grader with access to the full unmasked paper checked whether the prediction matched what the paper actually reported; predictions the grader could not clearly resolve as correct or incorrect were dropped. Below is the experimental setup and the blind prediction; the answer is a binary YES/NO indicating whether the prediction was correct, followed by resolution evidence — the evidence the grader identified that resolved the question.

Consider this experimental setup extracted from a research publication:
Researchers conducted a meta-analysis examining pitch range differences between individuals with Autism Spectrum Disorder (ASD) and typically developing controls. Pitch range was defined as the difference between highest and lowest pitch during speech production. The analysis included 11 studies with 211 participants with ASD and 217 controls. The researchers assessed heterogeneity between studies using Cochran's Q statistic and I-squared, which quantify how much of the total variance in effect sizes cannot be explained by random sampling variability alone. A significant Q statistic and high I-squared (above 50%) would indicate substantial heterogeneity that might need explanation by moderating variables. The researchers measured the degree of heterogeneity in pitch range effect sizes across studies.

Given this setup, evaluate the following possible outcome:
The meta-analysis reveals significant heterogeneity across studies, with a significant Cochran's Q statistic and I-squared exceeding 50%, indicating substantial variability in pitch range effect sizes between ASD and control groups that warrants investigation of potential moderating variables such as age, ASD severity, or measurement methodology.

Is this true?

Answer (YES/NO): YES